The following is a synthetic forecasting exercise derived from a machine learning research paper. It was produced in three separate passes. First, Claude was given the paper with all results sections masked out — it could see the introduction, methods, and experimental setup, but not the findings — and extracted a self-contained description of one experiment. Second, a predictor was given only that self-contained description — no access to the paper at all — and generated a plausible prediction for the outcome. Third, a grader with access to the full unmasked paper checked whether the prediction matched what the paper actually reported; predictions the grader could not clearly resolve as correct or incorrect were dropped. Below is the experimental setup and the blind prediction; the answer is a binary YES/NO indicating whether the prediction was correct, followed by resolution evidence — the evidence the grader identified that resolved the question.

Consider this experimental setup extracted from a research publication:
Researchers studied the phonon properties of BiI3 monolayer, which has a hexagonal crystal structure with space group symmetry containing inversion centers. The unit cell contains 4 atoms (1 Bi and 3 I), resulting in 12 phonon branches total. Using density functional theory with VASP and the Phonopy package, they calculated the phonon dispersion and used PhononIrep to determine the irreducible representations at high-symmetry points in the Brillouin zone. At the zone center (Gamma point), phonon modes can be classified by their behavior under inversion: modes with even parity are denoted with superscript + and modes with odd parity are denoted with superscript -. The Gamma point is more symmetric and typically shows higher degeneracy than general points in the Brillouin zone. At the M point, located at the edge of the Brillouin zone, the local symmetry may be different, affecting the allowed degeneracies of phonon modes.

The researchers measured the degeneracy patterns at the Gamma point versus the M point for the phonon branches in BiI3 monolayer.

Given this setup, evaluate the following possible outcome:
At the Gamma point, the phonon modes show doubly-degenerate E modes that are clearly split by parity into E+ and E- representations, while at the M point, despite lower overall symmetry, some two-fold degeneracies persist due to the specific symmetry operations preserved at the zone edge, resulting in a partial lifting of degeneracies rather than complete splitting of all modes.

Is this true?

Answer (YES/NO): NO